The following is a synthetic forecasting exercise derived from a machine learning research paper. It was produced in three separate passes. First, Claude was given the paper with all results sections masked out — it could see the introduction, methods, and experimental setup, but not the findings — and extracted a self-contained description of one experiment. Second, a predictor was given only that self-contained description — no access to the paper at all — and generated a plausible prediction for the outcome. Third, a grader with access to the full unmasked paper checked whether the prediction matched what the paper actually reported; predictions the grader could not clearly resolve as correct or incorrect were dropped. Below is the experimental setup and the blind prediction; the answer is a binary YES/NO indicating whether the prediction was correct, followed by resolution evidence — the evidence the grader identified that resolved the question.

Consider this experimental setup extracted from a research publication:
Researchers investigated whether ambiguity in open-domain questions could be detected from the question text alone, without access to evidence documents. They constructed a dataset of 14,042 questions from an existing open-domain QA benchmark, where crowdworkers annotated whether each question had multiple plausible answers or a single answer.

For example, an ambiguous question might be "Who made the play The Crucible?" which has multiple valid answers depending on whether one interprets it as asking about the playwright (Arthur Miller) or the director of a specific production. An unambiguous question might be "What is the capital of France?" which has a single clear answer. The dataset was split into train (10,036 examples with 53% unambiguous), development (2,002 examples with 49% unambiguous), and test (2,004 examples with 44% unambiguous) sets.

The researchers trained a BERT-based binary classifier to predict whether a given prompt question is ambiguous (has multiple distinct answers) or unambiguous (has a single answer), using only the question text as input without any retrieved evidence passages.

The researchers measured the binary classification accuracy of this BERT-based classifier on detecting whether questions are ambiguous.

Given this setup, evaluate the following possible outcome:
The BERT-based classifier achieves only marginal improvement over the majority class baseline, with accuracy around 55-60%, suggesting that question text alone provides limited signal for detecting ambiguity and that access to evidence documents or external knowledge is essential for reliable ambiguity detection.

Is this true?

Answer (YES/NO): NO